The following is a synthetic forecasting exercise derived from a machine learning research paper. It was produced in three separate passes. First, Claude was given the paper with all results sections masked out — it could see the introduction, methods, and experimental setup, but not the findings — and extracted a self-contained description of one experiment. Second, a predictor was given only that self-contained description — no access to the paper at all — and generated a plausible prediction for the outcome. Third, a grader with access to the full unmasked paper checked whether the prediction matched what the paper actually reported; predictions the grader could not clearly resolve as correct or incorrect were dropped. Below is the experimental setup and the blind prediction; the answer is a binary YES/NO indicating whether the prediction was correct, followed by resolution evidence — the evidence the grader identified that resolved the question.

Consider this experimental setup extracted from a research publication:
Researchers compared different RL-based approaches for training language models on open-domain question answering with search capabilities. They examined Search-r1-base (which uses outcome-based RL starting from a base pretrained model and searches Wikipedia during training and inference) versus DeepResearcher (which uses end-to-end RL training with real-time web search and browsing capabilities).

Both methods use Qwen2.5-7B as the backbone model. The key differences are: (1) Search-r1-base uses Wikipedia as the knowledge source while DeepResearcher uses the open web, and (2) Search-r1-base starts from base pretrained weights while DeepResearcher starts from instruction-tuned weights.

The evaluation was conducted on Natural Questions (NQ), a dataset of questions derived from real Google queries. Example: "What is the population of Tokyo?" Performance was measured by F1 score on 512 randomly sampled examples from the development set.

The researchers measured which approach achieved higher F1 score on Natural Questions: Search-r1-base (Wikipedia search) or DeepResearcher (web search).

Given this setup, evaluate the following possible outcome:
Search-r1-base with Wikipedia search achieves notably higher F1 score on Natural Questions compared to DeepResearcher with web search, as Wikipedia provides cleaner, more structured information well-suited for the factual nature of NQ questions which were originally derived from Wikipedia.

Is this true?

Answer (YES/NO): YES